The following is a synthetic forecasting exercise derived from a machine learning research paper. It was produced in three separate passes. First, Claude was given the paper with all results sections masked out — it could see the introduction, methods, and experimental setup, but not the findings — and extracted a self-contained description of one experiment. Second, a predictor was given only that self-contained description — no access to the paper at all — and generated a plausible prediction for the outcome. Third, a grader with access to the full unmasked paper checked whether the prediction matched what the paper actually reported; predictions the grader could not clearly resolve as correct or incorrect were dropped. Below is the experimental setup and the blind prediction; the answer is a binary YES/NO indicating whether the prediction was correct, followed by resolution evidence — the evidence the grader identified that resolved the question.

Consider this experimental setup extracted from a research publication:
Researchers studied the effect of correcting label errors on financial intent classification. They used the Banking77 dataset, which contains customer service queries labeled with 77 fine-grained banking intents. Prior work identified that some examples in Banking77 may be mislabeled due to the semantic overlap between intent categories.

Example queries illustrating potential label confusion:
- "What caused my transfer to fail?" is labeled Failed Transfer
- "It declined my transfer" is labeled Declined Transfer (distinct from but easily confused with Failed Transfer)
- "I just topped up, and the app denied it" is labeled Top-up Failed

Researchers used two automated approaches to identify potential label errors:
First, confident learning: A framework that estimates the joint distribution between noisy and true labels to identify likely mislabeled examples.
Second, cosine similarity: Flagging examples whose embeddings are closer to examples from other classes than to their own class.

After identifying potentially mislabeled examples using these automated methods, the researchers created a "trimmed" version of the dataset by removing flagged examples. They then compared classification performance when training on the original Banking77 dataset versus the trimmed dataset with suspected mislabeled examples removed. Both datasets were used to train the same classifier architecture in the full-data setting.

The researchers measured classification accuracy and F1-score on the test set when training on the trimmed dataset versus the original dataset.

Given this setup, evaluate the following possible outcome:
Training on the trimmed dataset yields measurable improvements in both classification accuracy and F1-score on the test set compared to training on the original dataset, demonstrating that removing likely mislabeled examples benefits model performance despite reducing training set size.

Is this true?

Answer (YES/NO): YES